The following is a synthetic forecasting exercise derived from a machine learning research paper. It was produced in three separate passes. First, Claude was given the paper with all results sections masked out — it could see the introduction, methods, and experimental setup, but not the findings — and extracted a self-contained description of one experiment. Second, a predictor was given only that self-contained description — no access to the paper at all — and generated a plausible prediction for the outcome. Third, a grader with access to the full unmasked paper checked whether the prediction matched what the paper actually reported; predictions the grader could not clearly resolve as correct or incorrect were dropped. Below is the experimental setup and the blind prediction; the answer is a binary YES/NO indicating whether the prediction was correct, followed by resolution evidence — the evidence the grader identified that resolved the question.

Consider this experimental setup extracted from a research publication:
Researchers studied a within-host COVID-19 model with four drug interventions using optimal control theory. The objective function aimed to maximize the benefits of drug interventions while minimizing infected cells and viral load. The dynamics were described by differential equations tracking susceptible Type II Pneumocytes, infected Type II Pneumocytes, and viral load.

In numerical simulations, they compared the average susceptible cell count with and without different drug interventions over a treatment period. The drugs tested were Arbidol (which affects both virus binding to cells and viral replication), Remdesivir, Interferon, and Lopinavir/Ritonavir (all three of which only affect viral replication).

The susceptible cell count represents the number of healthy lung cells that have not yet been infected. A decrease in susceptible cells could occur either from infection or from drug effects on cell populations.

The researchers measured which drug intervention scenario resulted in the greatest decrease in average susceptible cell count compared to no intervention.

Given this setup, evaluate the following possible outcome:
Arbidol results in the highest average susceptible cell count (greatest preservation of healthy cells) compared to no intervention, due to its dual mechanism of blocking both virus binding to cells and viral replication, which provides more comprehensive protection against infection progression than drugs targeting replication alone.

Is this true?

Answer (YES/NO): NO